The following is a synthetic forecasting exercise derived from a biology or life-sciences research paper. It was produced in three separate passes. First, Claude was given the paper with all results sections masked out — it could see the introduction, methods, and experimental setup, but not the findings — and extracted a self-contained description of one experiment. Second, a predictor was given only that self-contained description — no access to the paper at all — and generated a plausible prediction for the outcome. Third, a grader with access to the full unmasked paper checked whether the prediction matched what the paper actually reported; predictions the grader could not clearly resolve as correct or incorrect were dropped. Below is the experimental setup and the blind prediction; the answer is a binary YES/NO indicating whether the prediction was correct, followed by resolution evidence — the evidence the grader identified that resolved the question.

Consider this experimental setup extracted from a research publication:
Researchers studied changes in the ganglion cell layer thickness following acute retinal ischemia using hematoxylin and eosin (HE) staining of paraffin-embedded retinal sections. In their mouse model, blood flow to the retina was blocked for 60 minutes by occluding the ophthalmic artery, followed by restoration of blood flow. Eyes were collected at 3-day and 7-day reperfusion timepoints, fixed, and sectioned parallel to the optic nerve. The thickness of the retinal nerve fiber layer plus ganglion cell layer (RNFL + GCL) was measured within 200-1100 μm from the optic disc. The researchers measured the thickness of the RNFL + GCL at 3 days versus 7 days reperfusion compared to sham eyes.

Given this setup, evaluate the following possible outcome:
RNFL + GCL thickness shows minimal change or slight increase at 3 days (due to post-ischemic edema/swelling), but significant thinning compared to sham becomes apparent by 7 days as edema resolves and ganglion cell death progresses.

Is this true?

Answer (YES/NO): YES